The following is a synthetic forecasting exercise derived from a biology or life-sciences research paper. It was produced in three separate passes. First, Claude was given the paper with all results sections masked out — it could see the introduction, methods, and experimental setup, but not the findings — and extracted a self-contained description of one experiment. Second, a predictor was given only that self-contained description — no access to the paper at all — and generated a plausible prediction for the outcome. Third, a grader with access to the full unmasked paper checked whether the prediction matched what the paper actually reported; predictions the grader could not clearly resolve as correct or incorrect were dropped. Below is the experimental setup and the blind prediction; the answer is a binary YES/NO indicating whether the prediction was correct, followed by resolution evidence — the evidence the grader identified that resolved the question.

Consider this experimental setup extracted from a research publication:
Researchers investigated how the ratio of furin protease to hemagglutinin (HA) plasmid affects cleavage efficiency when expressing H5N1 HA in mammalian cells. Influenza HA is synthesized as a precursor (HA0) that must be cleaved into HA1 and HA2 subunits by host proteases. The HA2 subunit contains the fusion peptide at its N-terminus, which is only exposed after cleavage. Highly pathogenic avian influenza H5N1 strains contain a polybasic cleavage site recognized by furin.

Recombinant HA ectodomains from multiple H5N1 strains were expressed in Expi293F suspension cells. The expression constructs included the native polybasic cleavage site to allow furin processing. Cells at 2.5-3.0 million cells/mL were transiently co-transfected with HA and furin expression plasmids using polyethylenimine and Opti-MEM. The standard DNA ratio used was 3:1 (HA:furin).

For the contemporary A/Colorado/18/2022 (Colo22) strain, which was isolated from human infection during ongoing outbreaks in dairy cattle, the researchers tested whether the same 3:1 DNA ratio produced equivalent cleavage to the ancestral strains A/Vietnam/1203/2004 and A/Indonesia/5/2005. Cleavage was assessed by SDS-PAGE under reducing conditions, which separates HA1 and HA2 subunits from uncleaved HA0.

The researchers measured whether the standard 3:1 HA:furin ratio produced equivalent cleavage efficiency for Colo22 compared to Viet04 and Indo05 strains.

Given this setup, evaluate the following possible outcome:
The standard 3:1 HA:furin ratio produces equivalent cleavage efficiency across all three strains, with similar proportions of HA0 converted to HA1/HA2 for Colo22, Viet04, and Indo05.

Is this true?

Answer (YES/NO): NO